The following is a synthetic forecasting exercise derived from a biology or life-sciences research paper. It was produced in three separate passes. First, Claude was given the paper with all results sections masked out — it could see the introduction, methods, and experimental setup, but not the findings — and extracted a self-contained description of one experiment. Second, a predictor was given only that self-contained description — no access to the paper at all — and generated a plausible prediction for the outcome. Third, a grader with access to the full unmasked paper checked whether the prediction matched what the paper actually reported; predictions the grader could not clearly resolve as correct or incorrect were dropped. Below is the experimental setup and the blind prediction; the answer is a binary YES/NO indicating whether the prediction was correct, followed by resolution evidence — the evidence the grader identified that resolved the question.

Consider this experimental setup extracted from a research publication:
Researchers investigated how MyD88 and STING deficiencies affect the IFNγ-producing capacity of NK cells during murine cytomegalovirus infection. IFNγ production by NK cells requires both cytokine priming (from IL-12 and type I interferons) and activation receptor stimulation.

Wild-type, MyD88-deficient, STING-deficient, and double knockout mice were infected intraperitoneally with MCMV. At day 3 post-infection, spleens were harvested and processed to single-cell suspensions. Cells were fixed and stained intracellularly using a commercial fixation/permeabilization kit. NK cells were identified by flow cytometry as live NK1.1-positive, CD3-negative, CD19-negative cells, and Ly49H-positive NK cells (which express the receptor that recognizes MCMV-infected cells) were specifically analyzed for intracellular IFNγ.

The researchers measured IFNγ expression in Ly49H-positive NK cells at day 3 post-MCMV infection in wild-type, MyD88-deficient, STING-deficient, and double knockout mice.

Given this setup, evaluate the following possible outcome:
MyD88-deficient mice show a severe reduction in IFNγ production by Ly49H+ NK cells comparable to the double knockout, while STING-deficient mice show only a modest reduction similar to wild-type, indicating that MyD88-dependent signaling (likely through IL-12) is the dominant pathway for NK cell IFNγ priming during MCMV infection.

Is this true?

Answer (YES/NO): NO